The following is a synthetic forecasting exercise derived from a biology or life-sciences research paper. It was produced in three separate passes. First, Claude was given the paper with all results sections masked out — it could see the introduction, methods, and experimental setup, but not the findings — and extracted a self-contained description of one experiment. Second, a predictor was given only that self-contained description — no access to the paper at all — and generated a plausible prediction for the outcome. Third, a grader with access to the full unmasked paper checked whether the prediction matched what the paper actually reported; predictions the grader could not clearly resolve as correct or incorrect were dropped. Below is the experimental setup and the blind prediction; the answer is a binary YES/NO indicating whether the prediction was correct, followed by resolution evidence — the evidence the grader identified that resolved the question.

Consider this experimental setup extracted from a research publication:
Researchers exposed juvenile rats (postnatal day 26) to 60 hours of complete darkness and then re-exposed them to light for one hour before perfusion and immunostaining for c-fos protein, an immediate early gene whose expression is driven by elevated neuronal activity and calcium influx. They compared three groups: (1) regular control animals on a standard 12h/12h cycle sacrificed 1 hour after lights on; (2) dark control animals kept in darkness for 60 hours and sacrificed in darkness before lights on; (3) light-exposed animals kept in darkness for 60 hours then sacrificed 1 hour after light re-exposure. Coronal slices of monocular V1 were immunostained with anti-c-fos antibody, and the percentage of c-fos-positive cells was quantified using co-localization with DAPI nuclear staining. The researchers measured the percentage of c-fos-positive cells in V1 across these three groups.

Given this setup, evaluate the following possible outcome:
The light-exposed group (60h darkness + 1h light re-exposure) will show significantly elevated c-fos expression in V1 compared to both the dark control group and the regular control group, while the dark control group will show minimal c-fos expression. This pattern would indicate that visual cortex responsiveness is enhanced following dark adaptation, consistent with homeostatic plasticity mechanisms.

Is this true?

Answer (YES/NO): YES